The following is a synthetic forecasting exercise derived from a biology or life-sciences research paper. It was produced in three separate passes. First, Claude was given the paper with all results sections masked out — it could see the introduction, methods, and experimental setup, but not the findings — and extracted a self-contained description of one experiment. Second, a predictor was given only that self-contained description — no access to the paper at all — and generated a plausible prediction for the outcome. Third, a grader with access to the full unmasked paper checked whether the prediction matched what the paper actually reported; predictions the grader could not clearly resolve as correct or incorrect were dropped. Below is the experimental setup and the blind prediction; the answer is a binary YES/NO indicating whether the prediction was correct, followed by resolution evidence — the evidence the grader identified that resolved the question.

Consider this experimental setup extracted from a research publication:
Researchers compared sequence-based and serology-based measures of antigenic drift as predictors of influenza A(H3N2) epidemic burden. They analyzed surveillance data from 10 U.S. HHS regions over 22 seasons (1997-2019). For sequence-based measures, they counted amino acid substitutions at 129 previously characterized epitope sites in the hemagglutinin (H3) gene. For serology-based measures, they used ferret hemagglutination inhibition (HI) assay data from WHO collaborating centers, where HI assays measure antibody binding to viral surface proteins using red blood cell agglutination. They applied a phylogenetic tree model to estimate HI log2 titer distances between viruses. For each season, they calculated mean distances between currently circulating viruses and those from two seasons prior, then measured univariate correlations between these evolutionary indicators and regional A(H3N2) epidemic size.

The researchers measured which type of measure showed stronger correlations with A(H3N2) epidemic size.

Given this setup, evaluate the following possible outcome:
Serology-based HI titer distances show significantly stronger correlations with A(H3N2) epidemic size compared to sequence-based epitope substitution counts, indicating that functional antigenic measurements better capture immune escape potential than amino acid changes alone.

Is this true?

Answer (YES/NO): NO